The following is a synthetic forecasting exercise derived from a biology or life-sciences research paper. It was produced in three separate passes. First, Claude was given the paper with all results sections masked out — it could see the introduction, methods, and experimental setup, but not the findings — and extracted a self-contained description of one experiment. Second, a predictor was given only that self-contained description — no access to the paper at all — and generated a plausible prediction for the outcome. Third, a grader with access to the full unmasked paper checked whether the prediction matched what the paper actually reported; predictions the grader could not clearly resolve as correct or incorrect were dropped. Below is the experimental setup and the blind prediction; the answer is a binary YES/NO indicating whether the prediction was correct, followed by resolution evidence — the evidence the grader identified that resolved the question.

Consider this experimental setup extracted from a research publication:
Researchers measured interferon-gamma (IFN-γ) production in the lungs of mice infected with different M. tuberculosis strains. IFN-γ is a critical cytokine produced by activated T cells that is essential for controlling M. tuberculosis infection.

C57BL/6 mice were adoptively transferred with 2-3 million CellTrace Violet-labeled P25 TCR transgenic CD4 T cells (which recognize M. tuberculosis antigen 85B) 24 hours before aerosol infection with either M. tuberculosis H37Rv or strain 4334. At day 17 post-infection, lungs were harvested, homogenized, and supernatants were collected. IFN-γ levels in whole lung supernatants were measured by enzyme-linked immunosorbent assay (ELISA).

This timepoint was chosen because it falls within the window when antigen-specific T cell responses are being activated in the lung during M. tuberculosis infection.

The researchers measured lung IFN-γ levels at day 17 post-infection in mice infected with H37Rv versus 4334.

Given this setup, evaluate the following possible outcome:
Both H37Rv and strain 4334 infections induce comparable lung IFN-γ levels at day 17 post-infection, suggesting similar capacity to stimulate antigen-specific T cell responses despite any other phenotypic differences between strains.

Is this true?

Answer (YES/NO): NO